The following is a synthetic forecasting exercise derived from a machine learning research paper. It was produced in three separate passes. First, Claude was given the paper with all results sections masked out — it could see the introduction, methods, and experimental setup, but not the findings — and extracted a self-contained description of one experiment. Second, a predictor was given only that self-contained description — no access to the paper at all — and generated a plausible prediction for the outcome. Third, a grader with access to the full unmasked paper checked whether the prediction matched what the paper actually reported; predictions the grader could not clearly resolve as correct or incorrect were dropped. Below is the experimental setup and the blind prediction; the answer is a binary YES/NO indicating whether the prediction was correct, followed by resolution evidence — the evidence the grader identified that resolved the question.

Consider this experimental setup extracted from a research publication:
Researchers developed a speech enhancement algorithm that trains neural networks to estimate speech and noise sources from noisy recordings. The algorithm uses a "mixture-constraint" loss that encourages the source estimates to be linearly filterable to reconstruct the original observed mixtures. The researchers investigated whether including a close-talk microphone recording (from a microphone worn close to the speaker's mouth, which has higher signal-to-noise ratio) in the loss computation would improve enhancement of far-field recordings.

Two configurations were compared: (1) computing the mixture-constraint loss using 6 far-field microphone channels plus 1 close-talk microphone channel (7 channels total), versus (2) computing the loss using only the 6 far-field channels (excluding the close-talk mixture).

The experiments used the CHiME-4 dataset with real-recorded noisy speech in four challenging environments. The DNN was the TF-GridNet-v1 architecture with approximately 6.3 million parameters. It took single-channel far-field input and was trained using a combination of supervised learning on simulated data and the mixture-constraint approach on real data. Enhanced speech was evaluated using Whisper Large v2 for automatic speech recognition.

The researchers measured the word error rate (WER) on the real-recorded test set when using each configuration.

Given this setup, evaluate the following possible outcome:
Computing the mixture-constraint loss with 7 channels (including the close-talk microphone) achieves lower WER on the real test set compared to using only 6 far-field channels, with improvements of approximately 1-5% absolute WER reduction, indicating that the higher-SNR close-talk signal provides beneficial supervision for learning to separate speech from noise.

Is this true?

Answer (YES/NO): NO